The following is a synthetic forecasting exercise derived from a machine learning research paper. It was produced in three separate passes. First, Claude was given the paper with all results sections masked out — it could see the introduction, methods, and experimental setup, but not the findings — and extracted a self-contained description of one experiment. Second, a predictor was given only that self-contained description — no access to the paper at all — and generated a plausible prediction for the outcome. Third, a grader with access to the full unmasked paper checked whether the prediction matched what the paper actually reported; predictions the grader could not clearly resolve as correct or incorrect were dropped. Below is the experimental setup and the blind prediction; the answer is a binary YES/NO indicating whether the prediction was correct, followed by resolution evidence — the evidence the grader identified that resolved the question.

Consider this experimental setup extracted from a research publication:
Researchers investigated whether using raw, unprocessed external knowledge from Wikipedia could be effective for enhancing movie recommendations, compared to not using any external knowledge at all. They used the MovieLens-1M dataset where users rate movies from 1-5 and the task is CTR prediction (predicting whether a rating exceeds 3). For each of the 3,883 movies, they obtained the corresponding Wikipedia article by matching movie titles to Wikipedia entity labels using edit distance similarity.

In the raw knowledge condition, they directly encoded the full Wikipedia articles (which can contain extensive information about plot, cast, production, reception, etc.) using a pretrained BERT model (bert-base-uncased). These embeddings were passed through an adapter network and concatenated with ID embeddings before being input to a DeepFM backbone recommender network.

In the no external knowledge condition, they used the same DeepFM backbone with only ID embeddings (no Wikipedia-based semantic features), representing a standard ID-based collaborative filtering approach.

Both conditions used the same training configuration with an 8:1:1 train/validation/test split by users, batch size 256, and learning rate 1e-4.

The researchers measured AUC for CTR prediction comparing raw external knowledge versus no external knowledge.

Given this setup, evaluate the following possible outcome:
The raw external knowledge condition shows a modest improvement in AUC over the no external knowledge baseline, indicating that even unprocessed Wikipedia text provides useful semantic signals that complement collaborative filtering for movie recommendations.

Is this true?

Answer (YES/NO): NO